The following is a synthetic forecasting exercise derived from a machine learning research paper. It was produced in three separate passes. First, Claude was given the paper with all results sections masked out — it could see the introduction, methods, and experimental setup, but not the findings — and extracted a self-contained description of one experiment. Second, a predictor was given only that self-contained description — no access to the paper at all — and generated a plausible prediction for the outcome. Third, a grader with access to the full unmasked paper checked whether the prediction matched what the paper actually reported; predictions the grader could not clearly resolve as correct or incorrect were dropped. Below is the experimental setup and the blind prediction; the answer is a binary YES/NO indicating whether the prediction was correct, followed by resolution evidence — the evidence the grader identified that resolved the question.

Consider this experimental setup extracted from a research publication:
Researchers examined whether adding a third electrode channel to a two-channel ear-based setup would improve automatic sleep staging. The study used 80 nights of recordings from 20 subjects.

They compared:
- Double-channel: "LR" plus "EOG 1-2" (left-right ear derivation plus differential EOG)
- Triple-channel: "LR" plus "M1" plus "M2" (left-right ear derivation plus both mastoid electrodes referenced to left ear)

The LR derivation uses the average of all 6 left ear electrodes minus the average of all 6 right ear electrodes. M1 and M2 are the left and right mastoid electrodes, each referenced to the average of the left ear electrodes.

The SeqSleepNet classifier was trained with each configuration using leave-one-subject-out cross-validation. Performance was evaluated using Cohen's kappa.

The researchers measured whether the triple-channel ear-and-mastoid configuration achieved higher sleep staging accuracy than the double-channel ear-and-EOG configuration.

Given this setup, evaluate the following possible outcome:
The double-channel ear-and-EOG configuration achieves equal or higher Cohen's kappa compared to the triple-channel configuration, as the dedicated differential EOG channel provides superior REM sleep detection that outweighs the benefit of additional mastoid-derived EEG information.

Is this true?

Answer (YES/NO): YES